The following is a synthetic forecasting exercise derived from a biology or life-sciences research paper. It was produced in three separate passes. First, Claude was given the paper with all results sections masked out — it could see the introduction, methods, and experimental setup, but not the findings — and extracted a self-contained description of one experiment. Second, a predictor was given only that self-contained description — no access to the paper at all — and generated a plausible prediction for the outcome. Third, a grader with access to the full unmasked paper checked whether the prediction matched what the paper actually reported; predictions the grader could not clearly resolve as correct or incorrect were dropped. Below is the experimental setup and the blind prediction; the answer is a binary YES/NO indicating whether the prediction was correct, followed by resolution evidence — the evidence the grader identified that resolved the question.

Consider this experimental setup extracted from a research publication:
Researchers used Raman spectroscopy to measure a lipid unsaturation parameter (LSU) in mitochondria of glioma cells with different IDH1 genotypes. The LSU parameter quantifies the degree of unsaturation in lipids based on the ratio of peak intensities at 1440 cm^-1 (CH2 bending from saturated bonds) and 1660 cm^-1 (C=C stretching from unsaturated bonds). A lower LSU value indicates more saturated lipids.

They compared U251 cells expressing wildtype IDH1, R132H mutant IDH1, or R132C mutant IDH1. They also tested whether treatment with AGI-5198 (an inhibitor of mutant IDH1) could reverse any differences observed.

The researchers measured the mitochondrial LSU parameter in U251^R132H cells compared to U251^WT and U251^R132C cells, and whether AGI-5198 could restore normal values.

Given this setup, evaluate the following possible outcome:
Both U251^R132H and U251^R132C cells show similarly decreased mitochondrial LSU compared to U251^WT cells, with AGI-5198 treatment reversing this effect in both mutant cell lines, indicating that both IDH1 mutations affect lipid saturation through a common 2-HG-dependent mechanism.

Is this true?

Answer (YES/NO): NO